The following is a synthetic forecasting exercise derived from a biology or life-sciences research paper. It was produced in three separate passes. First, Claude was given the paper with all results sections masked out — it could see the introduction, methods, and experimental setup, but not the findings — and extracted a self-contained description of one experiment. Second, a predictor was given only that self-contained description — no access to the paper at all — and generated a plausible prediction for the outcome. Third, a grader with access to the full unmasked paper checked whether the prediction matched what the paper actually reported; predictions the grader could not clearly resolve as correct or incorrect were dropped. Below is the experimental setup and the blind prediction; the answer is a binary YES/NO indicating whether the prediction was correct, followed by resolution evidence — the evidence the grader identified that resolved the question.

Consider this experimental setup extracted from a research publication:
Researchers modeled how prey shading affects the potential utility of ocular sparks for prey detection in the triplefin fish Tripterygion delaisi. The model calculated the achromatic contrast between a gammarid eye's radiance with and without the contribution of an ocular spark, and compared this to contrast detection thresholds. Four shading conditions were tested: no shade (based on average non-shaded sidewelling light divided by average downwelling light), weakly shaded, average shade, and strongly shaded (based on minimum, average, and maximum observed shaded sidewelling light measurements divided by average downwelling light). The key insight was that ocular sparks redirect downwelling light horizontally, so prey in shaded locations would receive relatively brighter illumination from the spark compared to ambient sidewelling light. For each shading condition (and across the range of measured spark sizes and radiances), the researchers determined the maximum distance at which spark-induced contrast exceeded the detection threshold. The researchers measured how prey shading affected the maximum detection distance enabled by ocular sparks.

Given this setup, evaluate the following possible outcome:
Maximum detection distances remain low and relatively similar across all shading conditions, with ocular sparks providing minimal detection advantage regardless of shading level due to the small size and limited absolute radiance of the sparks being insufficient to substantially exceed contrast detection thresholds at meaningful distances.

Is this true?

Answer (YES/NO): NO